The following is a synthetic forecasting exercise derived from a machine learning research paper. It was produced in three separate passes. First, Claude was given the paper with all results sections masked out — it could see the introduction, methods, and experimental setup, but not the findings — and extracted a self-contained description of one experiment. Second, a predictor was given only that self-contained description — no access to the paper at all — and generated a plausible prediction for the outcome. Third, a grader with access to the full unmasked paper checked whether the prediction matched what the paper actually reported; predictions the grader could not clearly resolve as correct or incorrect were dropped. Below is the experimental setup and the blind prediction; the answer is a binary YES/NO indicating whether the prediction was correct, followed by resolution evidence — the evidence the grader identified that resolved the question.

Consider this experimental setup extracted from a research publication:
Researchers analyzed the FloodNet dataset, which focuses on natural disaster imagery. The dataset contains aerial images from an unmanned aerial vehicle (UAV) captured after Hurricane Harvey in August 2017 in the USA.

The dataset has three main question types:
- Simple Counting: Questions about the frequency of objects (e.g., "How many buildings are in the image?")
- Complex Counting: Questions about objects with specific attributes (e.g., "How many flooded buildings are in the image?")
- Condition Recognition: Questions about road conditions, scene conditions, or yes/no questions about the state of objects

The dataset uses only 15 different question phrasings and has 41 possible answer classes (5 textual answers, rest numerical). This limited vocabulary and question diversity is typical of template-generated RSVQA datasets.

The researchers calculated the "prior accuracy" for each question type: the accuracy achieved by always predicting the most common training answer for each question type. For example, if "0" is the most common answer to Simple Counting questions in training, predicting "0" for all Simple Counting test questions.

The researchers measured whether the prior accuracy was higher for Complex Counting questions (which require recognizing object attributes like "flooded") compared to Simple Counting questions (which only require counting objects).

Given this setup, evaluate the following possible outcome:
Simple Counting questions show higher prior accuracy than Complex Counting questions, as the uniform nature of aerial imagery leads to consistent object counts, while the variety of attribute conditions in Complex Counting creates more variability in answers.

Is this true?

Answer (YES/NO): NO